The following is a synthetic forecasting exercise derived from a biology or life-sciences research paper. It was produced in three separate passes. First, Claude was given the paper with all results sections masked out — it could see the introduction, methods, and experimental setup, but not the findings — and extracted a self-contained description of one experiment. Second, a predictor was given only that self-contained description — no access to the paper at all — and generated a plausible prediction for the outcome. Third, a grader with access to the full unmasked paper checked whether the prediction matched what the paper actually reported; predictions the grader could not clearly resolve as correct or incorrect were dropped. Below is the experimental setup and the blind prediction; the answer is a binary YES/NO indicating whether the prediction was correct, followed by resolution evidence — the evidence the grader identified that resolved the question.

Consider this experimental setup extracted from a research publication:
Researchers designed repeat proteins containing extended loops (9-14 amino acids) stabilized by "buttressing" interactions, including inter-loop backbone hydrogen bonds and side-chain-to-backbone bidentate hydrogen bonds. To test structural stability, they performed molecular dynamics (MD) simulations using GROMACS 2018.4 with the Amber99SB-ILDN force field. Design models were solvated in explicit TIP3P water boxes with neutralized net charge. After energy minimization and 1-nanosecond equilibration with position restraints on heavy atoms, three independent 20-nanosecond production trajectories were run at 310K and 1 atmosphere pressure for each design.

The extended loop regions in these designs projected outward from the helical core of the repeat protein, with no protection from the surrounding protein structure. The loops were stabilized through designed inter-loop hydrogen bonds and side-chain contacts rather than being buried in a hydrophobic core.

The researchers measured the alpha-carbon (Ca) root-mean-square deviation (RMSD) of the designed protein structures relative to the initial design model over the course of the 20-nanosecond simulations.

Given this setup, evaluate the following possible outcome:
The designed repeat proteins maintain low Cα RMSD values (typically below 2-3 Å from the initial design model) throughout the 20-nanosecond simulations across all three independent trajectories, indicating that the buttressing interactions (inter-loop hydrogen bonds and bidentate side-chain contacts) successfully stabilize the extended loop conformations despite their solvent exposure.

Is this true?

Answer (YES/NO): YES